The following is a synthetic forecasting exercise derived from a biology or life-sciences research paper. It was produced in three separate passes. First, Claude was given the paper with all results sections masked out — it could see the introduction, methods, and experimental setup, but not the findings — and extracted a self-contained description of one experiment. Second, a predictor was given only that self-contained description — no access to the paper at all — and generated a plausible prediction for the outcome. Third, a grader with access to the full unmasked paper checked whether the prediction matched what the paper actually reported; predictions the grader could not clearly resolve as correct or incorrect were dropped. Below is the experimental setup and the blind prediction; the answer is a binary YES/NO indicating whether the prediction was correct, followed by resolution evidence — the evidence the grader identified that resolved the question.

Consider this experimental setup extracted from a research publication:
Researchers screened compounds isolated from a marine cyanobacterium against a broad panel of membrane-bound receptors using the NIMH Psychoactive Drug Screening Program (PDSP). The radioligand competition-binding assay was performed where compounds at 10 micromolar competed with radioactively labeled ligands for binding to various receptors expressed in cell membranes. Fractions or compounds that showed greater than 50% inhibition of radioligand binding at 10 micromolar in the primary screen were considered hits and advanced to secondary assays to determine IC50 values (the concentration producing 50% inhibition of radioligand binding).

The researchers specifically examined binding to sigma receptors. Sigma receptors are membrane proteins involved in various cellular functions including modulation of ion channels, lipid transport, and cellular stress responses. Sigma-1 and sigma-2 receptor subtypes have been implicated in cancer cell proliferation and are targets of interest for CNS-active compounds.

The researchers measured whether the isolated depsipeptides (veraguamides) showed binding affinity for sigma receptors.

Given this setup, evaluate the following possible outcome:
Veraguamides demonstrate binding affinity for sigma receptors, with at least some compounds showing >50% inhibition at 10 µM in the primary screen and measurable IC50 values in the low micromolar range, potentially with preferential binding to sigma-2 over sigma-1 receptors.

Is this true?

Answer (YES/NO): NO